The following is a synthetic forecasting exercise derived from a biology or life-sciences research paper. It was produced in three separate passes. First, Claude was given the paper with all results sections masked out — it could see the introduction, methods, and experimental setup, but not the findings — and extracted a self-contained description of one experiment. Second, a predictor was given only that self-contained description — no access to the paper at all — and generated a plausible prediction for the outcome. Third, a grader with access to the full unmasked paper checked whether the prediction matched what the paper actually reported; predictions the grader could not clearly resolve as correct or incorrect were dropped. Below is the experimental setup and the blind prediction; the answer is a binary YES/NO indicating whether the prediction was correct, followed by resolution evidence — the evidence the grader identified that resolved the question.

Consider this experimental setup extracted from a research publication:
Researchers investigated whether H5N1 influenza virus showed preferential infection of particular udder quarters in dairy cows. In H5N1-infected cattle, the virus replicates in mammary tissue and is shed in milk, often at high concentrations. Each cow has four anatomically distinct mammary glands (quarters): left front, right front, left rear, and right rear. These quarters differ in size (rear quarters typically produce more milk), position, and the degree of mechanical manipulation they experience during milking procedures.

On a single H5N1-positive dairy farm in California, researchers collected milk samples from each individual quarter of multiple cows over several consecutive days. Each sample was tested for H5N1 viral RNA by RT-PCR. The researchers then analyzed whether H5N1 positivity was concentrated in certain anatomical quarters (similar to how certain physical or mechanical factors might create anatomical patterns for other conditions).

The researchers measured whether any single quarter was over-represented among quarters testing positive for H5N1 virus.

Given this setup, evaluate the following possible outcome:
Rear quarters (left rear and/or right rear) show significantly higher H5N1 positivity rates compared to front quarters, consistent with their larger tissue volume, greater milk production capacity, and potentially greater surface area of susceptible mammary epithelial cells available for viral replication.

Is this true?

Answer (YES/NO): NO